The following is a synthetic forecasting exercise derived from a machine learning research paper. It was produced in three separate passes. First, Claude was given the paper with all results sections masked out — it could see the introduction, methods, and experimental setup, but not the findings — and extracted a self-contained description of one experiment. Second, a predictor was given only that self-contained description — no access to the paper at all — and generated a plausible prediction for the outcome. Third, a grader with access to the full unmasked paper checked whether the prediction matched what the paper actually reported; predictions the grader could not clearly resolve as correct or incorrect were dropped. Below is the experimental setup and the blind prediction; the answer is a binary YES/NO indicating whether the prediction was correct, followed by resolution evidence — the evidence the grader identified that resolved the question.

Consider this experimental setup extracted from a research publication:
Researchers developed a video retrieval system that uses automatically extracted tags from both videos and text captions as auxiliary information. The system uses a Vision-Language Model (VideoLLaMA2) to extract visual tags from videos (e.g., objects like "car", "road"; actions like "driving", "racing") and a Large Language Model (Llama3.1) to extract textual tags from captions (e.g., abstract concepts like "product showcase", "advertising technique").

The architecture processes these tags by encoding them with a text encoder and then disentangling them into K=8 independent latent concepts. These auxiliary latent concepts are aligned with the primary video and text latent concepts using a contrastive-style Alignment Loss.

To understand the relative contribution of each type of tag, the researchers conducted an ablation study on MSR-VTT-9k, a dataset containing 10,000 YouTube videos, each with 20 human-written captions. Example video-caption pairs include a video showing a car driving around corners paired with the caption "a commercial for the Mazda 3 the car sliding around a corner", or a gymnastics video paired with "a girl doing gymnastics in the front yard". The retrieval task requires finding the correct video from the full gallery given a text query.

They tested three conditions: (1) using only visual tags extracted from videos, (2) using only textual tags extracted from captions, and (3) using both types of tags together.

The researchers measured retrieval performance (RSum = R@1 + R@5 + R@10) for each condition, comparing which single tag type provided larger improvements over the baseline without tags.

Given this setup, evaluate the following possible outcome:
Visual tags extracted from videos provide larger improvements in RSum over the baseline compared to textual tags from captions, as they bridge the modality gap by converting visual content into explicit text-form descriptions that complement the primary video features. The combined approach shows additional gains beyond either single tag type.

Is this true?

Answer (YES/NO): NO